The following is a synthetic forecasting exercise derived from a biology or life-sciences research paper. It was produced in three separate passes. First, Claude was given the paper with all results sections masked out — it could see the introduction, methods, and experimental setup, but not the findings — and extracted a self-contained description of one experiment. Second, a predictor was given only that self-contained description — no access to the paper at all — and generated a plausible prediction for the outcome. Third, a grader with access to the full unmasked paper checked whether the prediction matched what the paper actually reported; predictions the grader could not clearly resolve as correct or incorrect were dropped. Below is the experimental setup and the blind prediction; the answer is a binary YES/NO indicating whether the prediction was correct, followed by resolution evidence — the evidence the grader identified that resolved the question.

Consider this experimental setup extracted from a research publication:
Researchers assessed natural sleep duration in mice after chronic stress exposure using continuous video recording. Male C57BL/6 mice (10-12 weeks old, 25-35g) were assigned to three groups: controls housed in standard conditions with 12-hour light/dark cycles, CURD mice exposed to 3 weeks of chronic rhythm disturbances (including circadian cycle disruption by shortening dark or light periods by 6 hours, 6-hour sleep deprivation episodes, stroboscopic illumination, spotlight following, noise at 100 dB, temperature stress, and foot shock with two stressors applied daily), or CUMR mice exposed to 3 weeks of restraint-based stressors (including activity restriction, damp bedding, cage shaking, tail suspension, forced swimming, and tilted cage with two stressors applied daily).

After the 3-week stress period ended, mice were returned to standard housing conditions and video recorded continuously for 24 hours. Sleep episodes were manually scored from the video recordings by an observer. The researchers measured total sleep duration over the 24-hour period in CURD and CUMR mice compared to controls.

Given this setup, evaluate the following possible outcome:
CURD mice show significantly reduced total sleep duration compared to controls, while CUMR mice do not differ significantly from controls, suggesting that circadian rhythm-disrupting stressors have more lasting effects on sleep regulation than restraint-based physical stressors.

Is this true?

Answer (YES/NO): NO